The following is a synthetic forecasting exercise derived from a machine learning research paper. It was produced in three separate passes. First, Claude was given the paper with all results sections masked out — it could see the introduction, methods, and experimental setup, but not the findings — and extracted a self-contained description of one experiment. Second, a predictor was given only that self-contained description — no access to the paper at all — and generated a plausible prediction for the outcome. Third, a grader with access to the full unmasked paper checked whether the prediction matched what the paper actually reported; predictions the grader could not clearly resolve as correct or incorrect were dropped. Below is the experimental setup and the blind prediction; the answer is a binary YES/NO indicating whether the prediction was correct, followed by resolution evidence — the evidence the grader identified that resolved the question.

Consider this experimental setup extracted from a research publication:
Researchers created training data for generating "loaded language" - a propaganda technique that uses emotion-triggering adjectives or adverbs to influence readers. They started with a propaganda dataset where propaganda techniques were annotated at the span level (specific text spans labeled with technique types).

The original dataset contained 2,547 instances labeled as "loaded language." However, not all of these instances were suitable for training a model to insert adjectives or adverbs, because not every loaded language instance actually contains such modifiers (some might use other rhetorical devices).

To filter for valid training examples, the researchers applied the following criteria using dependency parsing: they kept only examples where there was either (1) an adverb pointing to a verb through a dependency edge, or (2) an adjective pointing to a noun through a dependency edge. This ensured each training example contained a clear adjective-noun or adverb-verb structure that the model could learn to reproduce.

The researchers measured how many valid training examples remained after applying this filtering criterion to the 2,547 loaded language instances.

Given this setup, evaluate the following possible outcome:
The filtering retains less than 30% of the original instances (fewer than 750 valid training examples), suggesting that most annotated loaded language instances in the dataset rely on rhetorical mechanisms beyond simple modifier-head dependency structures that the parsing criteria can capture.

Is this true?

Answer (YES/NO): NO